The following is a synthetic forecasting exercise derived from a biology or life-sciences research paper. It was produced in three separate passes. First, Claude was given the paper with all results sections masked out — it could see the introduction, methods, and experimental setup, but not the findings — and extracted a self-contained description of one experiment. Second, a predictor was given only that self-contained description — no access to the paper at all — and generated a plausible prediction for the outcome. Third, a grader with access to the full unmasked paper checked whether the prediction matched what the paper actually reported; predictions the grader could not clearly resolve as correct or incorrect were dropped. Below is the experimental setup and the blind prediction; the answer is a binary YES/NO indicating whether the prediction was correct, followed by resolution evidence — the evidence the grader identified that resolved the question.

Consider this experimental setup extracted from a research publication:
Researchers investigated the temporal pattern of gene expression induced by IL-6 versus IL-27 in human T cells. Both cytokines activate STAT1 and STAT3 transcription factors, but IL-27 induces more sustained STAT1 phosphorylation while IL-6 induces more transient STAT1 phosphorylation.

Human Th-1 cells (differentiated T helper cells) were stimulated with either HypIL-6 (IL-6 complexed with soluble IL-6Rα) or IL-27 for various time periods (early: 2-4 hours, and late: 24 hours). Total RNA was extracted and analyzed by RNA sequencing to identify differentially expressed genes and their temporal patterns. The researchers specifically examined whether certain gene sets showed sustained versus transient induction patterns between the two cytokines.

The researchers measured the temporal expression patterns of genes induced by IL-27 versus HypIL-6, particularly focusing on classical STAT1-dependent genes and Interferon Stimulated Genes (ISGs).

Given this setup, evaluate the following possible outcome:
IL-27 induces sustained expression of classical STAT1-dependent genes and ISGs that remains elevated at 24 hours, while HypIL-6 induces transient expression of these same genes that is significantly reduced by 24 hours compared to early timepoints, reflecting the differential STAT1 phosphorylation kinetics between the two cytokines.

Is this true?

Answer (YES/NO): YES